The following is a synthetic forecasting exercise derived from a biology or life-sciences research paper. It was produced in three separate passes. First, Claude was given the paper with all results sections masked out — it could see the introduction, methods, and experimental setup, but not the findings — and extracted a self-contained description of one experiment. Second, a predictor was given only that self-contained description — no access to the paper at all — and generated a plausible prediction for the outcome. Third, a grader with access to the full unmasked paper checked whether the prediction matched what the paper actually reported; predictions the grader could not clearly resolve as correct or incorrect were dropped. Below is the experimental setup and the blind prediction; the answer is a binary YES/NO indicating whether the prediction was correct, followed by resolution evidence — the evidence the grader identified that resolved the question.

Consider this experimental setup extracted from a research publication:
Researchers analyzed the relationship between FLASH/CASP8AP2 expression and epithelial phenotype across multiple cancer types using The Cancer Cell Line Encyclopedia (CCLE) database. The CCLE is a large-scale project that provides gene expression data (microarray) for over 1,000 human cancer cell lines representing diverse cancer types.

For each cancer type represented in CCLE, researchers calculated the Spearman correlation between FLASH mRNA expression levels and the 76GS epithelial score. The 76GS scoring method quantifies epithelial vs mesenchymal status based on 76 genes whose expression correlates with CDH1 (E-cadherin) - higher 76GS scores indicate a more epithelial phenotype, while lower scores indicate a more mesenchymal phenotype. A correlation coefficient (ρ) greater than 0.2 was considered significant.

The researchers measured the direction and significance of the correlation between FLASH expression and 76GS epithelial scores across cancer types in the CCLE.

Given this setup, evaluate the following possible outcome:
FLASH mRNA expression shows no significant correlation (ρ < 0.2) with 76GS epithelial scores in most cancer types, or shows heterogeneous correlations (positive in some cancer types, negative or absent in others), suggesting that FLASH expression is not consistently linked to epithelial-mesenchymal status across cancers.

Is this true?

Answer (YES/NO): NO